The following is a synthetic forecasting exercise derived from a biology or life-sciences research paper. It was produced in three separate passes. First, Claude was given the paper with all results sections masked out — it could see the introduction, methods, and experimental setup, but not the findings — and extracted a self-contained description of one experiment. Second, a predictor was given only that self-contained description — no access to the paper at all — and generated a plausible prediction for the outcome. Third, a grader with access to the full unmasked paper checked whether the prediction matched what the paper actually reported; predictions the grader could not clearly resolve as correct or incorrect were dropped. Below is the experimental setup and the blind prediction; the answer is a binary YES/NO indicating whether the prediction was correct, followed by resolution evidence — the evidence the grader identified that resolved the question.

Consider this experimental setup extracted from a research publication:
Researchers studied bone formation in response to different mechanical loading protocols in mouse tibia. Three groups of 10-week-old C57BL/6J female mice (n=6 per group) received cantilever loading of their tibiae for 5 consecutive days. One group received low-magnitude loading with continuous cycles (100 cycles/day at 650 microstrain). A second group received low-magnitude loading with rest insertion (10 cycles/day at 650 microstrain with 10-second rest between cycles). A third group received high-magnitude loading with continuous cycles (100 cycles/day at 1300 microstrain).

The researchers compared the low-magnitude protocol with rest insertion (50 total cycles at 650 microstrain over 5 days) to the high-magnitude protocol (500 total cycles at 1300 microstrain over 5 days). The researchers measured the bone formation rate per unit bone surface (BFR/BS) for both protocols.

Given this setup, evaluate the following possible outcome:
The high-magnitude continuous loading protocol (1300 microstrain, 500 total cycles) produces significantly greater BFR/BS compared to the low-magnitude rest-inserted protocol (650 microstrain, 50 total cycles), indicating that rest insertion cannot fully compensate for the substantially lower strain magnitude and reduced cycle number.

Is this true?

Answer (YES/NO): YES